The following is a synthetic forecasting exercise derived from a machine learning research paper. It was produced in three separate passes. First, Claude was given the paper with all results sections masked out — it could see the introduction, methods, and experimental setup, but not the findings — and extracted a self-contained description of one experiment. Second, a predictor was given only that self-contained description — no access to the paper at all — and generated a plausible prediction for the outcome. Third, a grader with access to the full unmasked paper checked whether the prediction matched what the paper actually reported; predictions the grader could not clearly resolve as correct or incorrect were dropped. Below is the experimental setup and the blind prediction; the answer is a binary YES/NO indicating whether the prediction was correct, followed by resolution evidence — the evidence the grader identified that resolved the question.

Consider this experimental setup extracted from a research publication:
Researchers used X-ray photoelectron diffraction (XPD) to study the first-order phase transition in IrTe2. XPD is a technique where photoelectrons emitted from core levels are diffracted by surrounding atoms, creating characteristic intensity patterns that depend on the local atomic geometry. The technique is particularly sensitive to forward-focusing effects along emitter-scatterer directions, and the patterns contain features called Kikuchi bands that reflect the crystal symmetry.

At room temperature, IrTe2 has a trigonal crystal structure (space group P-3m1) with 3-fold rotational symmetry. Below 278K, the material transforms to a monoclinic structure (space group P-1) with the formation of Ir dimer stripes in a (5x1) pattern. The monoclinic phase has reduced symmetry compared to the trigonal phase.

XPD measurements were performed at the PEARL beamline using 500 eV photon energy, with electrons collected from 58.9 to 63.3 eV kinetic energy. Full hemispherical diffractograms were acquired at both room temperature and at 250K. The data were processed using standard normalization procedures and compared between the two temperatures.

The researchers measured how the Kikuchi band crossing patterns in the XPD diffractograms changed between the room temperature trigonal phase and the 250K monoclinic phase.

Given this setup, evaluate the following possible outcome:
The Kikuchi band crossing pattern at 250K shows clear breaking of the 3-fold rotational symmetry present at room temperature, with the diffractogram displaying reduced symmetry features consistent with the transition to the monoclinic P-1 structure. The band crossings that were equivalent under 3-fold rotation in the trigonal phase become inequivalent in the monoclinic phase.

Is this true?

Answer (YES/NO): YES